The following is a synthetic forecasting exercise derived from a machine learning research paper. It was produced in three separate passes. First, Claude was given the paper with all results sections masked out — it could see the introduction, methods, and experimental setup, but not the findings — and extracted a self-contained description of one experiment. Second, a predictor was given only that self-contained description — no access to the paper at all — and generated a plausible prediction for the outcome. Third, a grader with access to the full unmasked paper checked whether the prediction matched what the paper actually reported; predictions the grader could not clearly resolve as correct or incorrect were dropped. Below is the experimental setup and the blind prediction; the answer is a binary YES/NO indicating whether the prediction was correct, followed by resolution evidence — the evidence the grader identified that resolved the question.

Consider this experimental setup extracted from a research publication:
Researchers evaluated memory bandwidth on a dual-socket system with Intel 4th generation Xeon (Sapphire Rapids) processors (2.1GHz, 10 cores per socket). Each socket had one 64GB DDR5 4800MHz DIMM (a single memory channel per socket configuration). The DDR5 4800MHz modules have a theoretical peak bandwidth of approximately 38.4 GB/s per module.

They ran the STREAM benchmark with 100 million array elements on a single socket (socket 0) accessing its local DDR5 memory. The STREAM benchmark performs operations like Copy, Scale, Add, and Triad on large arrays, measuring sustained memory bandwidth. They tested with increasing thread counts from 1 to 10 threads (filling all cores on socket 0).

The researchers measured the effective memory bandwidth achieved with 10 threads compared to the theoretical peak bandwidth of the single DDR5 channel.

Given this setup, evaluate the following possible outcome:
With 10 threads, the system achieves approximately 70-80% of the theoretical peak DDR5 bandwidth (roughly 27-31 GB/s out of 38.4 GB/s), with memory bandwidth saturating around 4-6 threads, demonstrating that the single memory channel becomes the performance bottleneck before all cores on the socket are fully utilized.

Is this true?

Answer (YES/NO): NO